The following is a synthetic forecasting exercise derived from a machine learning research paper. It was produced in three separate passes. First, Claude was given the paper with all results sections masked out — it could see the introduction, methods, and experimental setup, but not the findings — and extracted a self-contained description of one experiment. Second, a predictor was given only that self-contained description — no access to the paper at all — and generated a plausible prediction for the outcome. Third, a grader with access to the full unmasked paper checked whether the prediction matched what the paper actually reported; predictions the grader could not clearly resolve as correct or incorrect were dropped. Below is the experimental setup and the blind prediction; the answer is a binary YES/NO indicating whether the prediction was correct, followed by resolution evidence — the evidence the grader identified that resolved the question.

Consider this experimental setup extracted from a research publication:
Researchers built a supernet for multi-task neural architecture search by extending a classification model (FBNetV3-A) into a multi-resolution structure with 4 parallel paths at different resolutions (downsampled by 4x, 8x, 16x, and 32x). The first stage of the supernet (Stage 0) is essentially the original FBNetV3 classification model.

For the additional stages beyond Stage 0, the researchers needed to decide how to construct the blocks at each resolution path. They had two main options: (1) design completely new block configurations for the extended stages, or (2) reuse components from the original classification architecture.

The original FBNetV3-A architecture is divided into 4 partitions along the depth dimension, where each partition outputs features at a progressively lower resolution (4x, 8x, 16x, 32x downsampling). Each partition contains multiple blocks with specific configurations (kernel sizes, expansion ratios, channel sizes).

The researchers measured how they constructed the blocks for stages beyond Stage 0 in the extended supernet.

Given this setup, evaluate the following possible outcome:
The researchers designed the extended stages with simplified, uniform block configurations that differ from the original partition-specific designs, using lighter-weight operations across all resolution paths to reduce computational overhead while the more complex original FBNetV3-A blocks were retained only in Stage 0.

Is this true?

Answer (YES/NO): NO